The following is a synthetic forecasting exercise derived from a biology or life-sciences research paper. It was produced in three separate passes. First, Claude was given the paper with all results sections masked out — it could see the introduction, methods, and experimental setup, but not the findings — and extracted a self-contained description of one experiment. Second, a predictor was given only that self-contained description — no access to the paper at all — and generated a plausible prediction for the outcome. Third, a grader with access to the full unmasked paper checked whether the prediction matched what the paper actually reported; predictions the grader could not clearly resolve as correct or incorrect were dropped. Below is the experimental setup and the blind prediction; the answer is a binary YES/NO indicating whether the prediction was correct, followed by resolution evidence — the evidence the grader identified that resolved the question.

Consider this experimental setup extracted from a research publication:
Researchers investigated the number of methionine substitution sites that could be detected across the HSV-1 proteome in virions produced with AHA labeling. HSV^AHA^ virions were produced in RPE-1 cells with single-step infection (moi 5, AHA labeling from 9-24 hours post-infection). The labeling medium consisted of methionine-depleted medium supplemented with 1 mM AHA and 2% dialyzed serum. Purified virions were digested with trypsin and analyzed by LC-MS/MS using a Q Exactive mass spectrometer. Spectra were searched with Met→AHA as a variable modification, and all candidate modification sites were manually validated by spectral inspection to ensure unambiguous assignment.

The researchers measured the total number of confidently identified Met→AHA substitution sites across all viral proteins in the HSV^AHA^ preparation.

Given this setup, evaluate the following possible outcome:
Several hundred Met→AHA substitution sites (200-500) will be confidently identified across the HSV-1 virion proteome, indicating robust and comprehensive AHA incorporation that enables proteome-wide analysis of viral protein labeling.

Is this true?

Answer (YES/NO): NO